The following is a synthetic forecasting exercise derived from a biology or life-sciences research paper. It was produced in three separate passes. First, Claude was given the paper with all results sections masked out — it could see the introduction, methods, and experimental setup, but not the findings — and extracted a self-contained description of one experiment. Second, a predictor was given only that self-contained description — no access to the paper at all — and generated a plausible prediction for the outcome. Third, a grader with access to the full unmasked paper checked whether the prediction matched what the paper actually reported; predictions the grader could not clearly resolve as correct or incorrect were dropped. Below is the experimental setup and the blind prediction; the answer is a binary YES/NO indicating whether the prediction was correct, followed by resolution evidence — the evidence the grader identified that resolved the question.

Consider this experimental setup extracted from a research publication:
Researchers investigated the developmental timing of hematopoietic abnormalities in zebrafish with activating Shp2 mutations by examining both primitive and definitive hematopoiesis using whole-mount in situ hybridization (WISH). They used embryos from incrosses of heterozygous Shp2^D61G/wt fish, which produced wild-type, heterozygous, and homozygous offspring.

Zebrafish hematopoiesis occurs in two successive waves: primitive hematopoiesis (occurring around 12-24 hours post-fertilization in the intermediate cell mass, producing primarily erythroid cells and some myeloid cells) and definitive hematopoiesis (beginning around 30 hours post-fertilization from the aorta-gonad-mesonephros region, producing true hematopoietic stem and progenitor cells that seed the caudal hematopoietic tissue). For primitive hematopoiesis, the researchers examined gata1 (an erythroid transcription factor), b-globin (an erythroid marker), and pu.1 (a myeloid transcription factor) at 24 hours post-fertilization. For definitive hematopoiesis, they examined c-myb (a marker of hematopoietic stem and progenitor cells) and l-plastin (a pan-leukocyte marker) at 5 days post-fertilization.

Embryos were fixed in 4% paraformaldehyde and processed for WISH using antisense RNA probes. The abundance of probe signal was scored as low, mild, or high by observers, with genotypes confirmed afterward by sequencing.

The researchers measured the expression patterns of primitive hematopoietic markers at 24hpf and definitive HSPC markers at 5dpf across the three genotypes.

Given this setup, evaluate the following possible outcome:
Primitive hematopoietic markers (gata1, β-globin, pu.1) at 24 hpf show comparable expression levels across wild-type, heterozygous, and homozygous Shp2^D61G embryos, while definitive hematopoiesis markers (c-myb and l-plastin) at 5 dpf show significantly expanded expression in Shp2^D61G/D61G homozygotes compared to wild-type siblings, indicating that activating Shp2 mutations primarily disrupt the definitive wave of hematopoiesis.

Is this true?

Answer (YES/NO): YES